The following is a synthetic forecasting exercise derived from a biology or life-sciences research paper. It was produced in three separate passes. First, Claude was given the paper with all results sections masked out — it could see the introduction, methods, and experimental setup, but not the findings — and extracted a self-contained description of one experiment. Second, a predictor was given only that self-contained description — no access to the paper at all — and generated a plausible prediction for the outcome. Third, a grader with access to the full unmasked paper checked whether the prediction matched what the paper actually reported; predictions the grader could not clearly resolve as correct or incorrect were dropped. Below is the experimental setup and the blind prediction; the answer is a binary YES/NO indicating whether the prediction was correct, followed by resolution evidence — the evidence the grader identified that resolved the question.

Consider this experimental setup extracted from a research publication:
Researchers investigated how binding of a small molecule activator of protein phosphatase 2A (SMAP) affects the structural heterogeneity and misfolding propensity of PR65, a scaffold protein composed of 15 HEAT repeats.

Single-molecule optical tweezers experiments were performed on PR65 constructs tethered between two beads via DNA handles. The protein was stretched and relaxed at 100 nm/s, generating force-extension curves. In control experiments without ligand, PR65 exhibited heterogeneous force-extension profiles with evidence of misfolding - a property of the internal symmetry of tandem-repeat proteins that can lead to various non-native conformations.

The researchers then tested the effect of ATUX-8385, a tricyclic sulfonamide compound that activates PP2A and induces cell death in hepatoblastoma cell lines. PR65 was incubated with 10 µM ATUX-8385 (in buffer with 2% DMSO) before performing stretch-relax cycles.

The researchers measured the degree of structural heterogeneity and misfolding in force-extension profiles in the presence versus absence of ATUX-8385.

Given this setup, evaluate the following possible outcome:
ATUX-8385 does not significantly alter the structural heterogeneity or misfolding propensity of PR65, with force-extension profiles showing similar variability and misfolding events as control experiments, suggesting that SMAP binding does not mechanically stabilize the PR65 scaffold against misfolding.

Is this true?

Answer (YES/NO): NO